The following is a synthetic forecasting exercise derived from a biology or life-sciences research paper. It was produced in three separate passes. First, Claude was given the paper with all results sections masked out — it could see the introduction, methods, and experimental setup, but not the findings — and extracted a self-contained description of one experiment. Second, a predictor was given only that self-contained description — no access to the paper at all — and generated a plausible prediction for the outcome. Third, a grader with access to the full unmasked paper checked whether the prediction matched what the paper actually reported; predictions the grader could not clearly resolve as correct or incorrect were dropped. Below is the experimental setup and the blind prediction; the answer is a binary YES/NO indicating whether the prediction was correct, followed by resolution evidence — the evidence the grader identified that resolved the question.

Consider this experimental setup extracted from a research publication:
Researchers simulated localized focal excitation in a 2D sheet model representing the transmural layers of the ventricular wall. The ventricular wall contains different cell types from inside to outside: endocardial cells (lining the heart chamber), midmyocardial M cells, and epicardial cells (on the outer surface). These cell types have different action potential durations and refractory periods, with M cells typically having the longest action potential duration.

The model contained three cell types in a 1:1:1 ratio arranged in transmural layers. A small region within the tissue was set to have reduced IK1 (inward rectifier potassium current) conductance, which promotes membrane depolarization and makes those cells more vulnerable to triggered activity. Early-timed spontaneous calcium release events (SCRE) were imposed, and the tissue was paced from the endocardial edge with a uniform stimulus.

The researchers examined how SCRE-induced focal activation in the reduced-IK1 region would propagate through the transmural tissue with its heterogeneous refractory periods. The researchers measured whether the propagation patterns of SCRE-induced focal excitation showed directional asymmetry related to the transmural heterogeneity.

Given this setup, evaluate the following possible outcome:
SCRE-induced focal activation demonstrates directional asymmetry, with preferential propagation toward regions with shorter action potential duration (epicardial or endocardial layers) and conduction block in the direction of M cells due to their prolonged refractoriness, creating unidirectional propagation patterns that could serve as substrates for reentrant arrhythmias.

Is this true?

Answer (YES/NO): YES